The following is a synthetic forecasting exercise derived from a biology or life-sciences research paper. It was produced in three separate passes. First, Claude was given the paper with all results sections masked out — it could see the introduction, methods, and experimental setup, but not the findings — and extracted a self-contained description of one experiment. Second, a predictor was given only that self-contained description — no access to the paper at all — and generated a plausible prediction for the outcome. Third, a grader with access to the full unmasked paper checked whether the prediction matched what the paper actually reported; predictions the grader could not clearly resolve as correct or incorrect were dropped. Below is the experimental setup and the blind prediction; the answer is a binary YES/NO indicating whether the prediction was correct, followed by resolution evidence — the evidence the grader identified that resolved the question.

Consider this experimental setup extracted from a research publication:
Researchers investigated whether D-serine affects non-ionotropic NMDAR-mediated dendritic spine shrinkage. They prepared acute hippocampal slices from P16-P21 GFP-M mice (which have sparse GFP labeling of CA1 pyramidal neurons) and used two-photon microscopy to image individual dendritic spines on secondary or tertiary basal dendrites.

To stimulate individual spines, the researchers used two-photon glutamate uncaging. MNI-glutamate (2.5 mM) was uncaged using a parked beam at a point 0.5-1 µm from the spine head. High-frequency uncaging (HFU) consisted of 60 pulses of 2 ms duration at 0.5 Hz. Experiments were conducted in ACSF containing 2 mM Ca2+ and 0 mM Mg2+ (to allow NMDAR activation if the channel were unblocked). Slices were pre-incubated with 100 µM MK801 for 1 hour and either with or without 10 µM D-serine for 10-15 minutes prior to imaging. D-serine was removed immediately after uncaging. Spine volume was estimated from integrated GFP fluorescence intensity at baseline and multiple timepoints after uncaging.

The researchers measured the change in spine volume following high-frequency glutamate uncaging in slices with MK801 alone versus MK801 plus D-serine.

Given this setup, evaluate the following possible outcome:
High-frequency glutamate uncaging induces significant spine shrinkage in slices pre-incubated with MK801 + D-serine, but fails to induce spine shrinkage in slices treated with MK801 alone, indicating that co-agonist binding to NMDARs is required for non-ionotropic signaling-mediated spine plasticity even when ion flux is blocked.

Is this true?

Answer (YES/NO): NO